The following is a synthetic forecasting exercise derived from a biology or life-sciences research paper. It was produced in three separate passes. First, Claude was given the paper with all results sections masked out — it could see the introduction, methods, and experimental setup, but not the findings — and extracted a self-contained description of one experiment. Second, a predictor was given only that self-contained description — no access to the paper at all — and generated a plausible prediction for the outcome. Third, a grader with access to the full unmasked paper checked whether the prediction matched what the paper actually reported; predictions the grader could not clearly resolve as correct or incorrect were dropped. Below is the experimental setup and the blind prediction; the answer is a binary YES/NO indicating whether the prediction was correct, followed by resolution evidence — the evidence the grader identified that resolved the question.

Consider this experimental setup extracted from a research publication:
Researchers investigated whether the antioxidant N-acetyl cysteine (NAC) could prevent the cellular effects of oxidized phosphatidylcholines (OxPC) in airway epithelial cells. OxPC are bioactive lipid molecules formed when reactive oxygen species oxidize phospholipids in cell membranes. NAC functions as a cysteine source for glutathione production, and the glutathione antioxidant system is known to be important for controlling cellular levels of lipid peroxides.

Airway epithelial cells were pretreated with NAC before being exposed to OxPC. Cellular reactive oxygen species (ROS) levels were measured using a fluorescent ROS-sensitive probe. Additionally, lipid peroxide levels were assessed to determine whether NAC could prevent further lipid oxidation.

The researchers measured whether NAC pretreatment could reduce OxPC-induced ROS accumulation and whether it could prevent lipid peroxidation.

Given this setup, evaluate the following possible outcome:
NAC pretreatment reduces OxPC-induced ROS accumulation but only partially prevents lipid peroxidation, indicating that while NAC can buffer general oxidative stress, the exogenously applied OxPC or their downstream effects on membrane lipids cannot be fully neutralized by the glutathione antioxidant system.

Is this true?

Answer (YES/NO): YES